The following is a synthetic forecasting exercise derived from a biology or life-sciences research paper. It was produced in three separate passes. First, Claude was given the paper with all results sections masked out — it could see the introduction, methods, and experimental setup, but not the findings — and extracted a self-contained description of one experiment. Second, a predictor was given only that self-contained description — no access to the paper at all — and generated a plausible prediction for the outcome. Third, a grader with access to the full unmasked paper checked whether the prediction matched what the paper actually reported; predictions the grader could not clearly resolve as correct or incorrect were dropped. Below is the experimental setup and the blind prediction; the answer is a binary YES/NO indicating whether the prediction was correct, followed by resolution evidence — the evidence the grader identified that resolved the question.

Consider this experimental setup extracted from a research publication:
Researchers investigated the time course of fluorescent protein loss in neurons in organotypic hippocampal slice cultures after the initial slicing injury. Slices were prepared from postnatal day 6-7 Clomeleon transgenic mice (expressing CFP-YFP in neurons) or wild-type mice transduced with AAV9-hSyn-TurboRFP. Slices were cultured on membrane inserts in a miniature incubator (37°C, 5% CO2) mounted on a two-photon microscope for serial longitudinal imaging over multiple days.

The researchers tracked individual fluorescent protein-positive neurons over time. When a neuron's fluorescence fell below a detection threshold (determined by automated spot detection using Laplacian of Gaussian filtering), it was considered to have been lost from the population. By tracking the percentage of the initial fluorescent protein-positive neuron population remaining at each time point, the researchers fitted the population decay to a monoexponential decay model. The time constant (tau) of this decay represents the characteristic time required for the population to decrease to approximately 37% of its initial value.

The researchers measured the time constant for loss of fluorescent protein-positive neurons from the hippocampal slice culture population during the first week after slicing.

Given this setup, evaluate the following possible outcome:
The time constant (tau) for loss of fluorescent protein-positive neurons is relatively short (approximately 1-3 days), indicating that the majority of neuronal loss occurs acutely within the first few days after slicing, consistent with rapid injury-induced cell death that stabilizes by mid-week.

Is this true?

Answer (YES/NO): NO